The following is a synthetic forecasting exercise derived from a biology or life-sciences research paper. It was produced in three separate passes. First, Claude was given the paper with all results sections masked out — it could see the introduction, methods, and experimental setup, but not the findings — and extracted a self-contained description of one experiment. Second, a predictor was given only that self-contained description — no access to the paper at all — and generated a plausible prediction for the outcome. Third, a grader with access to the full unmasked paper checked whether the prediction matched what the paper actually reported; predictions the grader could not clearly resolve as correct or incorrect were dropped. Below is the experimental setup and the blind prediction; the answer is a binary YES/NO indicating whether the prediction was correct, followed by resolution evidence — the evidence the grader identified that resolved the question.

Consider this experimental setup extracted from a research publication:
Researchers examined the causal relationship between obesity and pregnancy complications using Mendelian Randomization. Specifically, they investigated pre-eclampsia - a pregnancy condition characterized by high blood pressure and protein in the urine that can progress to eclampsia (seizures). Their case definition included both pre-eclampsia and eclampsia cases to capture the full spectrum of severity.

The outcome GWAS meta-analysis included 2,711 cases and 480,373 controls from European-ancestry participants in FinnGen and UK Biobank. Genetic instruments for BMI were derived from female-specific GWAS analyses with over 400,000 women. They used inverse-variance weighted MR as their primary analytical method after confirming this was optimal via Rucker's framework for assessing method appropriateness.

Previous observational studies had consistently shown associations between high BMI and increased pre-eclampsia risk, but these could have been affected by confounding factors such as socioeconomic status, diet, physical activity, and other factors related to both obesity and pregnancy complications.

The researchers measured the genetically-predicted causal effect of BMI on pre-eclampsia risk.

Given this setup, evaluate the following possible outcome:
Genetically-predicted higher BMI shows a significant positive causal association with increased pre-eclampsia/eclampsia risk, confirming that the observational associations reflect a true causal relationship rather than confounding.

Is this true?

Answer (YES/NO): YES